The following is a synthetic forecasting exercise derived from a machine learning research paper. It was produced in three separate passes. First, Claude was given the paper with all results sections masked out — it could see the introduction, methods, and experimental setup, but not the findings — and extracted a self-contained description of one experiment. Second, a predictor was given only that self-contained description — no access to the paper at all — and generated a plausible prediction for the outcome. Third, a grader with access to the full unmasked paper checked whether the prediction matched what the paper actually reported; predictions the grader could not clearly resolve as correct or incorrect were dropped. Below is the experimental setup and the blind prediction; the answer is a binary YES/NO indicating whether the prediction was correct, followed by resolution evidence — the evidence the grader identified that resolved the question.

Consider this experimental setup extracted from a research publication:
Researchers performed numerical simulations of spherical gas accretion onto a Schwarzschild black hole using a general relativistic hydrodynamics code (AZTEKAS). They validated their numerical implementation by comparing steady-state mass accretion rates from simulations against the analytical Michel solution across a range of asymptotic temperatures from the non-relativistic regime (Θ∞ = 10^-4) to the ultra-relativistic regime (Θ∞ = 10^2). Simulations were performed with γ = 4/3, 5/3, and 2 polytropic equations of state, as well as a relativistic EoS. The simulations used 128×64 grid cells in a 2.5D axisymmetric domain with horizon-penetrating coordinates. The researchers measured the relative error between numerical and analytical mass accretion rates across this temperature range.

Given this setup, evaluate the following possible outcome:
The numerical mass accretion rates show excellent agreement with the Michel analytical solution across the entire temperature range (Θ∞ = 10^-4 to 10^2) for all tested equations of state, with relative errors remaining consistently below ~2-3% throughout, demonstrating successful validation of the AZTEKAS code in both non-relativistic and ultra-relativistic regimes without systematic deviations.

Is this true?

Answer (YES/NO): NO